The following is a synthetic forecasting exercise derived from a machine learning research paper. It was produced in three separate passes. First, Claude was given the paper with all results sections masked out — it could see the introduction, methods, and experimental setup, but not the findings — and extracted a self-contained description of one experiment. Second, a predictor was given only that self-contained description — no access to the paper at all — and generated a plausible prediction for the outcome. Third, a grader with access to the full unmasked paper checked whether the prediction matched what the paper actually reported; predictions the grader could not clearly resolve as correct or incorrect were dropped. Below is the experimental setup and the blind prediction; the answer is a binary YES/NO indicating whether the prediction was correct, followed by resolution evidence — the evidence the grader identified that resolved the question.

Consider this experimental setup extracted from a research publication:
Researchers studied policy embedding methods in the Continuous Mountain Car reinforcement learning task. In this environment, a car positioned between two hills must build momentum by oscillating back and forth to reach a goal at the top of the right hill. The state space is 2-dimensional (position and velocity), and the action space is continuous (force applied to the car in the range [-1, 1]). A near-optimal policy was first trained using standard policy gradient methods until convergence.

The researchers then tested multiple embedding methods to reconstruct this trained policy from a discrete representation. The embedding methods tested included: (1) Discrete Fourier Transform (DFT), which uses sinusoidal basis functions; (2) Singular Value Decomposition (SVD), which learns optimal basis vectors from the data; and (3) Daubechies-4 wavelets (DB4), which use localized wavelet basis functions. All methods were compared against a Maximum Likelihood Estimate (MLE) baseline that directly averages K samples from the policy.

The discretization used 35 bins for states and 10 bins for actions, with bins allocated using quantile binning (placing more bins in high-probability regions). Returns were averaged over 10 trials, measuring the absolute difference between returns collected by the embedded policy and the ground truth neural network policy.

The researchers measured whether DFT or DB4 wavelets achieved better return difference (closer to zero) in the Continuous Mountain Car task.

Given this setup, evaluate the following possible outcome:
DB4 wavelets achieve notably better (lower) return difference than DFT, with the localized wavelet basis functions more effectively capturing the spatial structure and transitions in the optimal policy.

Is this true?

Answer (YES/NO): NO